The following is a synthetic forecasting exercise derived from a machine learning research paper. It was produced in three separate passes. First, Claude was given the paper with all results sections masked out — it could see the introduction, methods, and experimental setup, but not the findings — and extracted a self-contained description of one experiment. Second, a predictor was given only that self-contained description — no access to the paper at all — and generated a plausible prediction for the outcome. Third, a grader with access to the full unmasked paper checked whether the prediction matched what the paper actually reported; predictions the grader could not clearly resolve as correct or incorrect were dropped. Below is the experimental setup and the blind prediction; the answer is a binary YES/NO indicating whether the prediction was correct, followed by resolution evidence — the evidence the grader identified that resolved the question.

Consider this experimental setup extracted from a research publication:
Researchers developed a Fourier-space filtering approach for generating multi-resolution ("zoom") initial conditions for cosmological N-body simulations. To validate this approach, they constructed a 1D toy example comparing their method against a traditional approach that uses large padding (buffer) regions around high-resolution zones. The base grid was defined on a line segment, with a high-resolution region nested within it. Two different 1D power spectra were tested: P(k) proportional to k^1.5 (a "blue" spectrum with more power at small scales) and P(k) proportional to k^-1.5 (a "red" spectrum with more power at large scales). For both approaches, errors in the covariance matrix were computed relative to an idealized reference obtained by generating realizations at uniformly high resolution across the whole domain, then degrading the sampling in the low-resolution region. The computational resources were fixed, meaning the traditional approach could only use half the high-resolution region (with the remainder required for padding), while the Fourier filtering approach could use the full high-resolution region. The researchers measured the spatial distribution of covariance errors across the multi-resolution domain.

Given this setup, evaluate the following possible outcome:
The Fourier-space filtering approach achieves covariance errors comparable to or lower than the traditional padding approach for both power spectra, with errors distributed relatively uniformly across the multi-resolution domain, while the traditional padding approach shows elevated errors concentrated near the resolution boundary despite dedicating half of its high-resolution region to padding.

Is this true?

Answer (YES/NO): NO